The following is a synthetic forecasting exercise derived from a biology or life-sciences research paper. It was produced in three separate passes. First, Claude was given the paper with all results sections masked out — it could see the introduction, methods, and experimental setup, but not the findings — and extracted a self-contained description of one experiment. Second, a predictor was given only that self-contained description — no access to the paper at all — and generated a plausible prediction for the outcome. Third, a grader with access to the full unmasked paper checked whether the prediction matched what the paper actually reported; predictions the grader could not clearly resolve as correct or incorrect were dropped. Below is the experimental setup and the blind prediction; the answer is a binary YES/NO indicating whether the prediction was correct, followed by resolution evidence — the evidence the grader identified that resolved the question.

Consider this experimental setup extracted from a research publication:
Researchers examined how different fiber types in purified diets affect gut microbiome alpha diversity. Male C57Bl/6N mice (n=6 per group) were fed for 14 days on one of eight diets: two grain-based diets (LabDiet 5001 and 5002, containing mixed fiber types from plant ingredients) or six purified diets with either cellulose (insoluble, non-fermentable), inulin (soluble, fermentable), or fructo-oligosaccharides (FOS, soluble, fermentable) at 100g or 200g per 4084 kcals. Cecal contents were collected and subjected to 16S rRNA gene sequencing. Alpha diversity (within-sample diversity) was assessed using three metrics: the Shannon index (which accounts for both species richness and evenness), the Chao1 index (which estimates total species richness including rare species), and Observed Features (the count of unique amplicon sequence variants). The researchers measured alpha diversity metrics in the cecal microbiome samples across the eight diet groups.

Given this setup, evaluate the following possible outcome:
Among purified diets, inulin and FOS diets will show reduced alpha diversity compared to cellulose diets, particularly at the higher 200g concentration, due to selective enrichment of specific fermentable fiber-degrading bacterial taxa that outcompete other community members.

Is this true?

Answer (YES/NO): NO